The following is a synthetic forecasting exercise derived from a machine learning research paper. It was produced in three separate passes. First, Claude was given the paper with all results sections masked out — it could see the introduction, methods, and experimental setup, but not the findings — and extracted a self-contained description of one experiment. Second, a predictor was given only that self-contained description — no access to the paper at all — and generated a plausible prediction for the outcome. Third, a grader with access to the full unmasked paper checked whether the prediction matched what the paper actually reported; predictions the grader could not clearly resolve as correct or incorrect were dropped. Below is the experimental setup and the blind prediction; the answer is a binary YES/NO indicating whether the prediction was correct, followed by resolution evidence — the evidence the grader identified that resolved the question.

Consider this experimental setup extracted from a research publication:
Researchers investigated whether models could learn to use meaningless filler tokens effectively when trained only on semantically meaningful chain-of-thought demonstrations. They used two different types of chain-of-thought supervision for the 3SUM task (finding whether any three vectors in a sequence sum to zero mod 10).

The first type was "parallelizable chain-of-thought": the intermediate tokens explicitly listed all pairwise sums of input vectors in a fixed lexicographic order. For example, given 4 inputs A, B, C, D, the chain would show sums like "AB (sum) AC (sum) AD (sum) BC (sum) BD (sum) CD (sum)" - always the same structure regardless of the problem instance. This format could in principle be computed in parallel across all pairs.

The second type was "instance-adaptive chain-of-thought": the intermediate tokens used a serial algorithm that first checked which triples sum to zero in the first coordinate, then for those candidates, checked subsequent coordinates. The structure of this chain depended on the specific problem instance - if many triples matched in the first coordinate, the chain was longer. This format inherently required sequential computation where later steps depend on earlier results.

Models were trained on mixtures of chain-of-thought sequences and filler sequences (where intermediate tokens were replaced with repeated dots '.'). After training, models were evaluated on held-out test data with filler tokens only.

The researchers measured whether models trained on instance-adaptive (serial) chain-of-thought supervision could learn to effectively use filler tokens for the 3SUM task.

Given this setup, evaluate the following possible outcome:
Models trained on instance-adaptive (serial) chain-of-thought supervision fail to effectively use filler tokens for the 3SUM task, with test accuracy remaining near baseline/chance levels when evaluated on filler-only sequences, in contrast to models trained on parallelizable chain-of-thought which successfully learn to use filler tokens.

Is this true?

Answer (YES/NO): YES